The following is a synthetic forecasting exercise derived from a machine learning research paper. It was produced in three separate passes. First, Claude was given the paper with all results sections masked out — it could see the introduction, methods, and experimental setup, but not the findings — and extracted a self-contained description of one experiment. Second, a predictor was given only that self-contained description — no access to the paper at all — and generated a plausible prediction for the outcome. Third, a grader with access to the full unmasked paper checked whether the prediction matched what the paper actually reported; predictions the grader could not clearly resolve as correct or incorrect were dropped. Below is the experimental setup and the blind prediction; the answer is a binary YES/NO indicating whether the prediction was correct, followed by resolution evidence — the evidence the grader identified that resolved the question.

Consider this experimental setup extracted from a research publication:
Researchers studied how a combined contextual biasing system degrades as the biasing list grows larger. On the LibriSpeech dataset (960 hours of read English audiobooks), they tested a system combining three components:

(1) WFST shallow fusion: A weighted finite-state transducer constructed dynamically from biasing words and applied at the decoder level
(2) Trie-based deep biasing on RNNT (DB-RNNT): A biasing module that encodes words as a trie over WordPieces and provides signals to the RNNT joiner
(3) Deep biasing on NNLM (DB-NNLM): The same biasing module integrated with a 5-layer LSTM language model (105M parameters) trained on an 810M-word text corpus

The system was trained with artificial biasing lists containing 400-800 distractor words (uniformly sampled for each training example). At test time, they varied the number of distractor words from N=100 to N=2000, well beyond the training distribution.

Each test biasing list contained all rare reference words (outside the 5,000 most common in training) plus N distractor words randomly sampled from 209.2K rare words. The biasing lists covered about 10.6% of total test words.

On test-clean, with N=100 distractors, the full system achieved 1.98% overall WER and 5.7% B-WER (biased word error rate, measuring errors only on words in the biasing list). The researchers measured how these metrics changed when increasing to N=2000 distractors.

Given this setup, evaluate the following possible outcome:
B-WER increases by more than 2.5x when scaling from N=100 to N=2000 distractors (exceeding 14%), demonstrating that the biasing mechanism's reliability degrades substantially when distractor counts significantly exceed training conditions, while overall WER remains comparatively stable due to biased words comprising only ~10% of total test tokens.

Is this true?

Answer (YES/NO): NO